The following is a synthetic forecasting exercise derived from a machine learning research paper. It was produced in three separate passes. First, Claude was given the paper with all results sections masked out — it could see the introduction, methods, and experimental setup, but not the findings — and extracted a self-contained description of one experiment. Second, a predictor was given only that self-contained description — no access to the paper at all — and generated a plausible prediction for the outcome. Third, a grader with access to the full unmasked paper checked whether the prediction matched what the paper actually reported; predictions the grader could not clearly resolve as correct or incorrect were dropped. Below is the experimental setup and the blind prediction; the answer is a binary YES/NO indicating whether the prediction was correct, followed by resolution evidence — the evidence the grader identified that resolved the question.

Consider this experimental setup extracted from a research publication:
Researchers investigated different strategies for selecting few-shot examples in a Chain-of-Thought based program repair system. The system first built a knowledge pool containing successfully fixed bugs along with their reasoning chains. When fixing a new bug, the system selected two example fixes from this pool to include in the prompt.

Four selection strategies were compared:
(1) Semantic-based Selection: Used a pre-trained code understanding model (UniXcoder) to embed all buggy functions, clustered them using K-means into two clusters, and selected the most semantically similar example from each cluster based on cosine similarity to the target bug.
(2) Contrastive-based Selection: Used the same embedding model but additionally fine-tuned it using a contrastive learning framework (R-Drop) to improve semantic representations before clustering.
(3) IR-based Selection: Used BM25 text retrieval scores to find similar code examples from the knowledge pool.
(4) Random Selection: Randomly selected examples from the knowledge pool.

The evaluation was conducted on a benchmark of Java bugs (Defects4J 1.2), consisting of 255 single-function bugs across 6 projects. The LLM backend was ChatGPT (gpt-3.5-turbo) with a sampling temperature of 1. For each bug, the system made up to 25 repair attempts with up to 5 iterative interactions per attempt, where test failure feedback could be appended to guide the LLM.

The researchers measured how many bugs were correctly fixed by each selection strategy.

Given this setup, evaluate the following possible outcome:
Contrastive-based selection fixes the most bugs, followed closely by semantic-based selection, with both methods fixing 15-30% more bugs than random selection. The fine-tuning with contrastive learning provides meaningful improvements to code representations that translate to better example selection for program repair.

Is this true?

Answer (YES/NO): NO